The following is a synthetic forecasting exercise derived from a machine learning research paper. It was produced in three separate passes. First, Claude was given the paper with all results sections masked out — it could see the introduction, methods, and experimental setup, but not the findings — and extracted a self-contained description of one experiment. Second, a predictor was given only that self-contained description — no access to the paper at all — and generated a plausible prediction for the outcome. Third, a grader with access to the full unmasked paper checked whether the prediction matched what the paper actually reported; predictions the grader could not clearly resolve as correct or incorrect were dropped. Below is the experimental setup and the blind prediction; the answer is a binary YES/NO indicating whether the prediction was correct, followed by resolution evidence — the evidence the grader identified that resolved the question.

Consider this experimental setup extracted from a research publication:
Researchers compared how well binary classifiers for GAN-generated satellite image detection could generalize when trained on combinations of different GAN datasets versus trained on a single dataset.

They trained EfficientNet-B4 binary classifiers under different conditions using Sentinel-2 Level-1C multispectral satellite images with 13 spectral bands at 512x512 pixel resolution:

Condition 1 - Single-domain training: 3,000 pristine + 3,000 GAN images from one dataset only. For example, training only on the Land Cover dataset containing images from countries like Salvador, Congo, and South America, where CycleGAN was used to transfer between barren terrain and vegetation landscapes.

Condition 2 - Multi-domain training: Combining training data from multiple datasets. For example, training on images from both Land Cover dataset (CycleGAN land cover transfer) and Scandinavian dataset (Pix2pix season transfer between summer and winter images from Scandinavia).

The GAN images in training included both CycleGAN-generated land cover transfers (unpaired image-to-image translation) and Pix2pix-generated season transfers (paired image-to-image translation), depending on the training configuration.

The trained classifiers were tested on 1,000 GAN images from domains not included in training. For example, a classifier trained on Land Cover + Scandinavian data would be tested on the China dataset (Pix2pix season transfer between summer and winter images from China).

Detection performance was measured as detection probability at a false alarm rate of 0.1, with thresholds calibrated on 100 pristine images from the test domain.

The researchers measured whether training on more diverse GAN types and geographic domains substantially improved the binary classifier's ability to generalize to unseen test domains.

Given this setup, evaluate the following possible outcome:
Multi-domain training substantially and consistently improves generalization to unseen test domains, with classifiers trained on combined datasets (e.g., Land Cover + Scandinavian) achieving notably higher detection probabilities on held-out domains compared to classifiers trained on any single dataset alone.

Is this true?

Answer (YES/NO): NO